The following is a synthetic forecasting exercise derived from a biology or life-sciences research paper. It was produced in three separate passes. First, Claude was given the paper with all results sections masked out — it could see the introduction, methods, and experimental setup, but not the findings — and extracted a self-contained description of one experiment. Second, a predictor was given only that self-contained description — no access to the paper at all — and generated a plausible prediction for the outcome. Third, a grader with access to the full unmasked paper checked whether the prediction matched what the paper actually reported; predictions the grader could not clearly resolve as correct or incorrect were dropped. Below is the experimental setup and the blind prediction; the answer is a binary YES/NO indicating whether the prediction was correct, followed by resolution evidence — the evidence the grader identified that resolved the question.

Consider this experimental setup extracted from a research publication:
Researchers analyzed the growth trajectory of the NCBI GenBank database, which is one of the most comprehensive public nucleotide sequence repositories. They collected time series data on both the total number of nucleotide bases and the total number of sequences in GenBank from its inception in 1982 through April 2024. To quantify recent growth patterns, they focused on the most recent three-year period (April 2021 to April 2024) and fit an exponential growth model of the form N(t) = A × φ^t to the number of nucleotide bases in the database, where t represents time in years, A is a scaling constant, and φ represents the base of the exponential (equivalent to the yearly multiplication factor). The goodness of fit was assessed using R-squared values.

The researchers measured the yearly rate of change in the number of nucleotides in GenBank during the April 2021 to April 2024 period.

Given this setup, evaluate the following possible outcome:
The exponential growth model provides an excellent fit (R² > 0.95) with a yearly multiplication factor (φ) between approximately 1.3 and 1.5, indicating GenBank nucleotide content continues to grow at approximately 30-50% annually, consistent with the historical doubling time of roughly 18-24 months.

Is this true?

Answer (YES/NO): NO